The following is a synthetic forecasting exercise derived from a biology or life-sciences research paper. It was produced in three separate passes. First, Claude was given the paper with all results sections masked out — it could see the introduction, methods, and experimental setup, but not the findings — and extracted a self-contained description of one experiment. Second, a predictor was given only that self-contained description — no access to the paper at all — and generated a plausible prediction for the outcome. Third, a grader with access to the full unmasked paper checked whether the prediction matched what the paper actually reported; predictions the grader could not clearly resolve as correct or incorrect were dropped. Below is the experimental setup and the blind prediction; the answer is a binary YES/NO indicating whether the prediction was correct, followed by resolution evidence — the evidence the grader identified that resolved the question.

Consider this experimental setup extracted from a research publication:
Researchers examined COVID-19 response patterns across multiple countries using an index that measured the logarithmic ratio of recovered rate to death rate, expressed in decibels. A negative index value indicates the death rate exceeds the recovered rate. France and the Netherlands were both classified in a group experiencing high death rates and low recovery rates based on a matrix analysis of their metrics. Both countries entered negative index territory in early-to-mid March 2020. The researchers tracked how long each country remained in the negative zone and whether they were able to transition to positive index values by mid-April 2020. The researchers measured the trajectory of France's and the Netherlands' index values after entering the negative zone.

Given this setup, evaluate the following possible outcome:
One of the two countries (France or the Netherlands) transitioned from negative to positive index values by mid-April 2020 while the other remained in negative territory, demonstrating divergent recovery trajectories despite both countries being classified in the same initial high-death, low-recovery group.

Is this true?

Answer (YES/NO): YES